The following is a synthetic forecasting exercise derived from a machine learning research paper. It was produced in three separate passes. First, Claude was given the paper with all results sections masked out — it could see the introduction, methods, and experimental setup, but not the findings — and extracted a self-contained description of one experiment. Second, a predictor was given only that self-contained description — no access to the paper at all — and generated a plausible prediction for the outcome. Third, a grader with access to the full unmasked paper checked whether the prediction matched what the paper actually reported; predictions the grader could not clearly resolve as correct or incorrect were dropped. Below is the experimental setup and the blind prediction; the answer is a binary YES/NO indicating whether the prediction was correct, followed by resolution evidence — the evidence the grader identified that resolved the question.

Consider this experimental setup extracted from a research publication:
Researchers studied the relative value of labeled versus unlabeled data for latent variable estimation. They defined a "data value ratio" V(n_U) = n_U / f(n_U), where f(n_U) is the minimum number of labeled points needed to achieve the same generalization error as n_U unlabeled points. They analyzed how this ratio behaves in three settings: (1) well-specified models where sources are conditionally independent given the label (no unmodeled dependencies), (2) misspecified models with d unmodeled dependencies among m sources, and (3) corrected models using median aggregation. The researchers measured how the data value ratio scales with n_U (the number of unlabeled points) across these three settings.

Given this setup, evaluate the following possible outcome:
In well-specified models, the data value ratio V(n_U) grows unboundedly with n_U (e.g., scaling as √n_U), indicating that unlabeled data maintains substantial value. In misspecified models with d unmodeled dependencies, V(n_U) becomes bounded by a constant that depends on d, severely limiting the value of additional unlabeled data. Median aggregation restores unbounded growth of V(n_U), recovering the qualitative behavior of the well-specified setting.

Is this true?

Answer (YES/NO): NO